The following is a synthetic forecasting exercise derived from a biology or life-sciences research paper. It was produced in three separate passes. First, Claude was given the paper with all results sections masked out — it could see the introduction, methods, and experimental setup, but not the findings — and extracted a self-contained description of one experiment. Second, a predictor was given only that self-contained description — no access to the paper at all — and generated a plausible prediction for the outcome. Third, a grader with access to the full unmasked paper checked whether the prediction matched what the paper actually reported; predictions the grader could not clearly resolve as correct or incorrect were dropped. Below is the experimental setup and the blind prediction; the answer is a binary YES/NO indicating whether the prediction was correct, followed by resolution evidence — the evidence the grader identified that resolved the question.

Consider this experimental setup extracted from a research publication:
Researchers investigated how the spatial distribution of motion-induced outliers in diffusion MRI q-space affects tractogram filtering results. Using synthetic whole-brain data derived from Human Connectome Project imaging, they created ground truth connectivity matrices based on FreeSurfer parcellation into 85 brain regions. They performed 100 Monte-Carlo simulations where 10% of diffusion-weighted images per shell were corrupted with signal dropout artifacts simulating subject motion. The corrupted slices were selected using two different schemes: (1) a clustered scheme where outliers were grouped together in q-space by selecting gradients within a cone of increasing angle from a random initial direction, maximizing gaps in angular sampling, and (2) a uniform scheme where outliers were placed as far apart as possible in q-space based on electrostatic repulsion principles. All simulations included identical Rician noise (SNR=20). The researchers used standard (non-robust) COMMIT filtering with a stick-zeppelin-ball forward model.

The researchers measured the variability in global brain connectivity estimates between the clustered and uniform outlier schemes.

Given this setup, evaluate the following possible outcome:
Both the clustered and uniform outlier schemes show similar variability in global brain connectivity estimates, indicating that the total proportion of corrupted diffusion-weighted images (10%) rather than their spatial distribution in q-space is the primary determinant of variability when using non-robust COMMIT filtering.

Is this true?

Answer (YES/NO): NO